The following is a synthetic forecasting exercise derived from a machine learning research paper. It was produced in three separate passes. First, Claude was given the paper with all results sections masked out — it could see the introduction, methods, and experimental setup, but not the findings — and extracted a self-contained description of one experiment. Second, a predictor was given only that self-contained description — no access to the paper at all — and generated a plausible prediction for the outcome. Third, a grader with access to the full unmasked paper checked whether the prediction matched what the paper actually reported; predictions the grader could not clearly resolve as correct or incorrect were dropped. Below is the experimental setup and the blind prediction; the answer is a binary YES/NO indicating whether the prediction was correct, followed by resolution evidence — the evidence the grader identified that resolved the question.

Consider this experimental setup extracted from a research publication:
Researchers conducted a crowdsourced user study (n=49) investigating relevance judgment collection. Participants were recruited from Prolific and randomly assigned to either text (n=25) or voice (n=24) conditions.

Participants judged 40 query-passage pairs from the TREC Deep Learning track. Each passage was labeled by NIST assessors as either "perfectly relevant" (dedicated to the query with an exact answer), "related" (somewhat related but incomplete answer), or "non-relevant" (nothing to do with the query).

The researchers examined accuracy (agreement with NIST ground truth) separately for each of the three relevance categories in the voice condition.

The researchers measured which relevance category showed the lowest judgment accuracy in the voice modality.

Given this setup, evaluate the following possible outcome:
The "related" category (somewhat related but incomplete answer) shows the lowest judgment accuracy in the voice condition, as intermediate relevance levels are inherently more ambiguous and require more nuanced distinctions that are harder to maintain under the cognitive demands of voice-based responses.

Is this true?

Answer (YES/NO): YES